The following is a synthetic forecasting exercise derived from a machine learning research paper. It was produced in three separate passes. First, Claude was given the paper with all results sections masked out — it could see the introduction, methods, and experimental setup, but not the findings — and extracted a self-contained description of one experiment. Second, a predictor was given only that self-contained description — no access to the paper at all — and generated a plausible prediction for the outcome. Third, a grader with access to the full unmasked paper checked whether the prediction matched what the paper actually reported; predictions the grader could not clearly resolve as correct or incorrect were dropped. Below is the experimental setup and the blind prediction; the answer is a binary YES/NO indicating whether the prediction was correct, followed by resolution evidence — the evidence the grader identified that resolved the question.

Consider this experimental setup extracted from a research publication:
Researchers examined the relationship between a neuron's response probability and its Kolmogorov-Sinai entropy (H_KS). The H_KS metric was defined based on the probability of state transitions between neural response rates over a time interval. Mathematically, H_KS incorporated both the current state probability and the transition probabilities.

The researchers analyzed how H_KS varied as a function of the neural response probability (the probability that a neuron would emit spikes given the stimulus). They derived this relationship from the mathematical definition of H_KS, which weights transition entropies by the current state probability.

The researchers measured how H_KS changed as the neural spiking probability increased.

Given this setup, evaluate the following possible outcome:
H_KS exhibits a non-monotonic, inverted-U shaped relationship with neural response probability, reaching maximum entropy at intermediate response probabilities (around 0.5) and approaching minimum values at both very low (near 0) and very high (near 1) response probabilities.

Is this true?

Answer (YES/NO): NO